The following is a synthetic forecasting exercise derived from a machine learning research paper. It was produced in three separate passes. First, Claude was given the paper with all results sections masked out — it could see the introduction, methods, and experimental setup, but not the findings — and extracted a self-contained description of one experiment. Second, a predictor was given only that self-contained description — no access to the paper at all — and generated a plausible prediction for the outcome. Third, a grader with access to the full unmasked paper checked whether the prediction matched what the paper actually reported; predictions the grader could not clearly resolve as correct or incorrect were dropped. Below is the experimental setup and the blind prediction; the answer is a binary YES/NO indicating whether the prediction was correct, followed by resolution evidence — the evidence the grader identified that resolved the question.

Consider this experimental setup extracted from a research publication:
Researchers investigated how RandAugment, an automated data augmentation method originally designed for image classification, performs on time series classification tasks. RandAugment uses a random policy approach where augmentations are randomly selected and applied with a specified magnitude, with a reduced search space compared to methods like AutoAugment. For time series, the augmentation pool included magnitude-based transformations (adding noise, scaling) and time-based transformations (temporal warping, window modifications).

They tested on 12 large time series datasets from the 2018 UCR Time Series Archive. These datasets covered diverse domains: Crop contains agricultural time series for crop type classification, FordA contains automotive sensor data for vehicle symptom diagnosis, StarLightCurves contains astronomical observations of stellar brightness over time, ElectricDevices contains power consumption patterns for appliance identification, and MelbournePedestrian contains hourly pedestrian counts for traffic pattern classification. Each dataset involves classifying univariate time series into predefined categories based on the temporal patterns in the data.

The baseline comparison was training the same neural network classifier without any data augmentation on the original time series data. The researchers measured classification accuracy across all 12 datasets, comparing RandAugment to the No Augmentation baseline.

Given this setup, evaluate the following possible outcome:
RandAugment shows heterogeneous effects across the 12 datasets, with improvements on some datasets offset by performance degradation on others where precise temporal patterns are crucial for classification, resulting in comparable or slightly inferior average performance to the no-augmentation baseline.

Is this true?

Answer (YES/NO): NO